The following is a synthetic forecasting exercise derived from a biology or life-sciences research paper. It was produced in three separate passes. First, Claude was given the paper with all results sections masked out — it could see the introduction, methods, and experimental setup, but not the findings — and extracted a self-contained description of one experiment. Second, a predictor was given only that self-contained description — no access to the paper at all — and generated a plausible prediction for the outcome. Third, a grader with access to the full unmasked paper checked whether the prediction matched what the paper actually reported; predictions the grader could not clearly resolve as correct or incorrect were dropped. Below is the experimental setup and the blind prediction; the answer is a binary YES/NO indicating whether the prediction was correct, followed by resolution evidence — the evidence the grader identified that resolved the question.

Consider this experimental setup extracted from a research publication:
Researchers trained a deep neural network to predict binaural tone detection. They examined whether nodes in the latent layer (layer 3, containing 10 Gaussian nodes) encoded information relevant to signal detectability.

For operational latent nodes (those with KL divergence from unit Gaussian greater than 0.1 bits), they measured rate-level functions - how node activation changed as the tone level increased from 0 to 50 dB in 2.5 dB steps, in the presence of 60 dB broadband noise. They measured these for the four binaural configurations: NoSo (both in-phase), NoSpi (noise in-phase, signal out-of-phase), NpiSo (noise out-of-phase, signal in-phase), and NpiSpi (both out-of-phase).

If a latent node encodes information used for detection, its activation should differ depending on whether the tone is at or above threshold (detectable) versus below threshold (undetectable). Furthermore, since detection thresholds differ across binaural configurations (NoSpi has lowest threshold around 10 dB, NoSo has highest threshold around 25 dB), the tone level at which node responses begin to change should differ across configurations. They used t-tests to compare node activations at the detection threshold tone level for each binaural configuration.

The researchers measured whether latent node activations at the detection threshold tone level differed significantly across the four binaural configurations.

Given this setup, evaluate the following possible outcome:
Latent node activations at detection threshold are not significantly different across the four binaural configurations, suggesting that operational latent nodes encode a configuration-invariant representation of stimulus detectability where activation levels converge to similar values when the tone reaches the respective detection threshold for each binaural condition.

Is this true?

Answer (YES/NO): NO